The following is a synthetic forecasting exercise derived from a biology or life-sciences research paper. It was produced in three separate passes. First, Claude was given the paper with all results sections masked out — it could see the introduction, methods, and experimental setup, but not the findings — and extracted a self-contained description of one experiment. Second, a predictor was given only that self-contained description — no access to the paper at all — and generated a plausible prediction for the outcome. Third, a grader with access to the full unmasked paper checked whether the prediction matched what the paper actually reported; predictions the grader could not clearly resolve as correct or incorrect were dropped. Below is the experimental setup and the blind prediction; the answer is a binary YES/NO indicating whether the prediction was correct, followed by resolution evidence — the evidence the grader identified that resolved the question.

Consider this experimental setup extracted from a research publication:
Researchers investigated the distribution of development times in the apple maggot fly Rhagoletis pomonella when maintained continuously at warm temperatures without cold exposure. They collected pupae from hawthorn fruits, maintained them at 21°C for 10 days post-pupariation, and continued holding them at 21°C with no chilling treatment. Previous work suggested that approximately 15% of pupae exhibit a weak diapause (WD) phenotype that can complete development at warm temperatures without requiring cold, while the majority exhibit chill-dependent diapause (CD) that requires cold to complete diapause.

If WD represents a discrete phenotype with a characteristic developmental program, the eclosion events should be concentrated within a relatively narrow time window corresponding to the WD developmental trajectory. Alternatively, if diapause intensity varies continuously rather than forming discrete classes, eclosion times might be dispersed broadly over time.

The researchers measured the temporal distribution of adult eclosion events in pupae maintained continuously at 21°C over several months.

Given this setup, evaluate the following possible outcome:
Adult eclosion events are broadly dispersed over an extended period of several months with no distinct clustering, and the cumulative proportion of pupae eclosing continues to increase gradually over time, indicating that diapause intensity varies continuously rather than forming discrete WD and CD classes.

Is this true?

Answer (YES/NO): NO